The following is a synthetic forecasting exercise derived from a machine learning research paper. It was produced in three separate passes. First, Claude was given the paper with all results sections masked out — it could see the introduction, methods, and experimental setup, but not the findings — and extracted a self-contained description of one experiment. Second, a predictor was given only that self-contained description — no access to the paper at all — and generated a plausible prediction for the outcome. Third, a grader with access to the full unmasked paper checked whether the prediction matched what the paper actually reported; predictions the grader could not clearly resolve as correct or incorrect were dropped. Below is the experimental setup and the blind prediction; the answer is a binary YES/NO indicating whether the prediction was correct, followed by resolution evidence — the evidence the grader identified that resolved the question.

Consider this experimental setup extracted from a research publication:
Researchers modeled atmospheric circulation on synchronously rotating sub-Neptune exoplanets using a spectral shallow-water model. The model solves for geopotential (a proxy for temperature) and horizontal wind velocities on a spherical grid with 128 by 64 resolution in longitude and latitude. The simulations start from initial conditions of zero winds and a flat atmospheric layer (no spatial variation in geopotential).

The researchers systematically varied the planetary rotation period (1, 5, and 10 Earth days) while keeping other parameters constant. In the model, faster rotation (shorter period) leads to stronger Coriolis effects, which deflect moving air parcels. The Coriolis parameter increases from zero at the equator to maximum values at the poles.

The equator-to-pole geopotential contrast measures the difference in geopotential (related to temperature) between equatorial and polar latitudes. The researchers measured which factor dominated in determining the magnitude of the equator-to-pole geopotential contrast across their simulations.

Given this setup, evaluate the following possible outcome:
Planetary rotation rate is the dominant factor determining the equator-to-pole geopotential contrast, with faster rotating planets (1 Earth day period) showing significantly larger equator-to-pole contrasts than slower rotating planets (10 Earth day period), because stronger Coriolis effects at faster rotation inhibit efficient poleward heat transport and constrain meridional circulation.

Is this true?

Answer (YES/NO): YES